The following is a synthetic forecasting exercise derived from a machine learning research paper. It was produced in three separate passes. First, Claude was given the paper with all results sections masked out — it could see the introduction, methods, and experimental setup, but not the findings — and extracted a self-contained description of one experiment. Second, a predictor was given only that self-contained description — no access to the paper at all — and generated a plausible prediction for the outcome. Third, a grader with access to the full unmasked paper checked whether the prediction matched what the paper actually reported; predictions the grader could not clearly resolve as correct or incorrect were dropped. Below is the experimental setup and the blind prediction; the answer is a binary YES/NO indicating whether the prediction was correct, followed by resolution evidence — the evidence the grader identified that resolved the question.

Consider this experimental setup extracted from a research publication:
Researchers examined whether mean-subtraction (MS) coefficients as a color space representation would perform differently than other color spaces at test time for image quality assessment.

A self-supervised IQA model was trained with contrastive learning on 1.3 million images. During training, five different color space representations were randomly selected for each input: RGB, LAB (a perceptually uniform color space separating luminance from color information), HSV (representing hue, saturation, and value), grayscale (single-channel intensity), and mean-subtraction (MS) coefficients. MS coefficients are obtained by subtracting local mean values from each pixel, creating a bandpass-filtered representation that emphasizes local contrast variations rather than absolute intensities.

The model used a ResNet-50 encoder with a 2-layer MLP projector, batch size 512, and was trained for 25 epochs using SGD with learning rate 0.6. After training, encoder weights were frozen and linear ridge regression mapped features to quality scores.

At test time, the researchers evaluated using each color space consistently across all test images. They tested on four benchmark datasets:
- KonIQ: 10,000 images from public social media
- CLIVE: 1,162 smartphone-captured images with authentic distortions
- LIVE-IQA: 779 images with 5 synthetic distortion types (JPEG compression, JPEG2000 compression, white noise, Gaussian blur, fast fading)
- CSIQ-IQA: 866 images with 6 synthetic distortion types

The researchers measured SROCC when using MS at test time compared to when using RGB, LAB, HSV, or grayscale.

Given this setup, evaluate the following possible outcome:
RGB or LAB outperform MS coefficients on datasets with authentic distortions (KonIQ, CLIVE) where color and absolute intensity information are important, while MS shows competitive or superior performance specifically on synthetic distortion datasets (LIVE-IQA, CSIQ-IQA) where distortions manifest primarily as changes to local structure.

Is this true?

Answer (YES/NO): NO